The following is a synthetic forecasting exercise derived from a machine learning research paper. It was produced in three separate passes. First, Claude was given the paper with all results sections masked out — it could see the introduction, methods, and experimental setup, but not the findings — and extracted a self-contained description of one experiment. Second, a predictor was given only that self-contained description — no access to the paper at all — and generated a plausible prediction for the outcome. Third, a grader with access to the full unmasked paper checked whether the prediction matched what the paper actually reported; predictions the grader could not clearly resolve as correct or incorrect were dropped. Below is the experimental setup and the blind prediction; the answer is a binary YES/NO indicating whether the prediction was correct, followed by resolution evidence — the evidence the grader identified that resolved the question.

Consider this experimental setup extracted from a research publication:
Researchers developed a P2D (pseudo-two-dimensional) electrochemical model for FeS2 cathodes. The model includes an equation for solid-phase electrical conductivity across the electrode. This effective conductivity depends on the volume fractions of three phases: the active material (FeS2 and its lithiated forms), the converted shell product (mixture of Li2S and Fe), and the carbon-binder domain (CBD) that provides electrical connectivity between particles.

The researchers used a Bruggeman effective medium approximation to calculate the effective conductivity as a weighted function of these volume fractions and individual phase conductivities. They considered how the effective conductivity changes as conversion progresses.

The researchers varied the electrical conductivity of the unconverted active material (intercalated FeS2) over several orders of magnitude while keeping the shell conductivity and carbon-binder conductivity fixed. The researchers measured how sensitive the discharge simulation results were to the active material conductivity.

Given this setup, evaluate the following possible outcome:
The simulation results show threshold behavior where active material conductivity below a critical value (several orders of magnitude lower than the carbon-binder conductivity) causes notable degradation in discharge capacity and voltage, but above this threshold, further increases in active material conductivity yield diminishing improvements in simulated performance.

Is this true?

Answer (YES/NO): NO